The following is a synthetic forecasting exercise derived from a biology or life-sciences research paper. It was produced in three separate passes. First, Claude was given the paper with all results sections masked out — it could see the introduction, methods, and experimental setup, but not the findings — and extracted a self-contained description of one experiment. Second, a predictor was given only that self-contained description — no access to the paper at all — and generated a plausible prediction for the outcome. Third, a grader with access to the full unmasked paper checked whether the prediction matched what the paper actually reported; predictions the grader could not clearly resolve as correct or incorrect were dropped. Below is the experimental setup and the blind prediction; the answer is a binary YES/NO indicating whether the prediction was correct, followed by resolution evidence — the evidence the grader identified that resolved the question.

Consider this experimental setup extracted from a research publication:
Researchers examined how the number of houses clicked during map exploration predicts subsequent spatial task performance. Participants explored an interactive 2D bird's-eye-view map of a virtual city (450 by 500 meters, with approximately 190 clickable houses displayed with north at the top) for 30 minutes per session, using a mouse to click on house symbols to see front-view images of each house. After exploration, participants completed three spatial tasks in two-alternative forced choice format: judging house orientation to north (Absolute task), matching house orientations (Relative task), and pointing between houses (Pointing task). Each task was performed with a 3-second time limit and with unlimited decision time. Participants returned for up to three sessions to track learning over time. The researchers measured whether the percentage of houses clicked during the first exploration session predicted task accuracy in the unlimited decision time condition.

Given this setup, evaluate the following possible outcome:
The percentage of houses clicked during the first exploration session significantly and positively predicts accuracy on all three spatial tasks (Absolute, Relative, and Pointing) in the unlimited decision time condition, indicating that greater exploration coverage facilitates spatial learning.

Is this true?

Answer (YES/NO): NO